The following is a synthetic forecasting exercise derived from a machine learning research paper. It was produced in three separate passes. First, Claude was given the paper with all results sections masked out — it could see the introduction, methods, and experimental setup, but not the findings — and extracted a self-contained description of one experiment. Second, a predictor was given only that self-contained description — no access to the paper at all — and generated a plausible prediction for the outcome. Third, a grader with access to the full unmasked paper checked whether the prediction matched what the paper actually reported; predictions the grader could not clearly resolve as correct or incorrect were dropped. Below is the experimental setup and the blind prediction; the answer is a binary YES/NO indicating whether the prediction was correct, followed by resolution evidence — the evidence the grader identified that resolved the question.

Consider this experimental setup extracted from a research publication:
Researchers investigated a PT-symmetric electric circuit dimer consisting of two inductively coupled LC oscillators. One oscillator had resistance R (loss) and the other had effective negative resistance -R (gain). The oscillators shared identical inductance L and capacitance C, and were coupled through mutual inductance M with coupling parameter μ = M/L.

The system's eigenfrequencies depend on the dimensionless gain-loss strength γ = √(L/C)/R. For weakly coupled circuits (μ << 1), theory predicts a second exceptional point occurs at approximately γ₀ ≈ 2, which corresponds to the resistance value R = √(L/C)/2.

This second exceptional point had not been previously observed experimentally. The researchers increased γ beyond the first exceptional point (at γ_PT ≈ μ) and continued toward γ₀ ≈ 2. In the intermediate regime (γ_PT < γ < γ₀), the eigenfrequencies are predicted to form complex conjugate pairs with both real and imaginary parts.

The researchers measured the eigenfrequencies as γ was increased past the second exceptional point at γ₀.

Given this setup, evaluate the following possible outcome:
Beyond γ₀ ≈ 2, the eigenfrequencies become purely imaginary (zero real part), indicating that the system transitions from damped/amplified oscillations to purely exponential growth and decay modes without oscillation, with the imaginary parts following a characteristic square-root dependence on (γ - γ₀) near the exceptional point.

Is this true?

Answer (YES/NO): YES